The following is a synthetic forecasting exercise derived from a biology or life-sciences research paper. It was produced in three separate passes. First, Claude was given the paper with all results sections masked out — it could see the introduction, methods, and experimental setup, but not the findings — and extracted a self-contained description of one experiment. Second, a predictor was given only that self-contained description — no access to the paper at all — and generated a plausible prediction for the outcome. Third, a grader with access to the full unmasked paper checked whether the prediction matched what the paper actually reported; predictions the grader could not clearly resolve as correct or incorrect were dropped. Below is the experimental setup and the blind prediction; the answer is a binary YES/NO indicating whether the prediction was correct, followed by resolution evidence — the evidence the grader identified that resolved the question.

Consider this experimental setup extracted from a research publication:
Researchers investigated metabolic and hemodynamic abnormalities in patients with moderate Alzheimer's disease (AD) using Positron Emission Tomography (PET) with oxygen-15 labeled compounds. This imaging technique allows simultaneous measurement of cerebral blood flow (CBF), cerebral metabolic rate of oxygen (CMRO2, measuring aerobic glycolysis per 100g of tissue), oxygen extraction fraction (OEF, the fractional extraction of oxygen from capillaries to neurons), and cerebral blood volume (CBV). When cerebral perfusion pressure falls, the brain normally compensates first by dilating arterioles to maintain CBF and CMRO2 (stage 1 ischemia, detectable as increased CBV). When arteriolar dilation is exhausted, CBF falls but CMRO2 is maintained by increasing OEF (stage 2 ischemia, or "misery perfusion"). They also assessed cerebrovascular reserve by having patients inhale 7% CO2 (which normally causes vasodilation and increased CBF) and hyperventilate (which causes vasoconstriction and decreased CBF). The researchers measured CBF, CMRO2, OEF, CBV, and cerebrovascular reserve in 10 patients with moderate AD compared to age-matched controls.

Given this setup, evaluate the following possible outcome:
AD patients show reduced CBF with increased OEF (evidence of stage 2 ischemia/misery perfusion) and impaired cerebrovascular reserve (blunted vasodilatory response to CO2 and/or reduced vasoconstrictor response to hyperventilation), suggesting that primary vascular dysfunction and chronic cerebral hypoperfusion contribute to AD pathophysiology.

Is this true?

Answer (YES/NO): NO